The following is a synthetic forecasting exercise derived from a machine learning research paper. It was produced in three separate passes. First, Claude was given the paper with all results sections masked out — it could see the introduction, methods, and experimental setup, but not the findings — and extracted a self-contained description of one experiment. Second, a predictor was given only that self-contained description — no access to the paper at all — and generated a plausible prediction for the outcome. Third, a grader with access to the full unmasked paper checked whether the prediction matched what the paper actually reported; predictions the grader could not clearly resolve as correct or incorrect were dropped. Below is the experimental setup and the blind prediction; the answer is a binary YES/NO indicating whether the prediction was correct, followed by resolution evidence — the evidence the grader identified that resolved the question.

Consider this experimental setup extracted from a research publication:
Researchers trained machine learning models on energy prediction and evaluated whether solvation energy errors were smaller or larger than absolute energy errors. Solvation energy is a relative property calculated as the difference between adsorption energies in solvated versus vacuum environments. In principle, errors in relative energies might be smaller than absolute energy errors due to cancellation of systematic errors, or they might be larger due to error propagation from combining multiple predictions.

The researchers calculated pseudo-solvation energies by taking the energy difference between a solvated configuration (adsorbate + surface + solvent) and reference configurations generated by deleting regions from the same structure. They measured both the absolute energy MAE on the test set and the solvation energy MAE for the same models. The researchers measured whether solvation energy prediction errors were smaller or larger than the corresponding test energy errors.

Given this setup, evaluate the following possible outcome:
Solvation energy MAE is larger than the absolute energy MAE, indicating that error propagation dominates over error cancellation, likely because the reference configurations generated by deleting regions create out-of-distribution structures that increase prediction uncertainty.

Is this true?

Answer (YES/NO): NO